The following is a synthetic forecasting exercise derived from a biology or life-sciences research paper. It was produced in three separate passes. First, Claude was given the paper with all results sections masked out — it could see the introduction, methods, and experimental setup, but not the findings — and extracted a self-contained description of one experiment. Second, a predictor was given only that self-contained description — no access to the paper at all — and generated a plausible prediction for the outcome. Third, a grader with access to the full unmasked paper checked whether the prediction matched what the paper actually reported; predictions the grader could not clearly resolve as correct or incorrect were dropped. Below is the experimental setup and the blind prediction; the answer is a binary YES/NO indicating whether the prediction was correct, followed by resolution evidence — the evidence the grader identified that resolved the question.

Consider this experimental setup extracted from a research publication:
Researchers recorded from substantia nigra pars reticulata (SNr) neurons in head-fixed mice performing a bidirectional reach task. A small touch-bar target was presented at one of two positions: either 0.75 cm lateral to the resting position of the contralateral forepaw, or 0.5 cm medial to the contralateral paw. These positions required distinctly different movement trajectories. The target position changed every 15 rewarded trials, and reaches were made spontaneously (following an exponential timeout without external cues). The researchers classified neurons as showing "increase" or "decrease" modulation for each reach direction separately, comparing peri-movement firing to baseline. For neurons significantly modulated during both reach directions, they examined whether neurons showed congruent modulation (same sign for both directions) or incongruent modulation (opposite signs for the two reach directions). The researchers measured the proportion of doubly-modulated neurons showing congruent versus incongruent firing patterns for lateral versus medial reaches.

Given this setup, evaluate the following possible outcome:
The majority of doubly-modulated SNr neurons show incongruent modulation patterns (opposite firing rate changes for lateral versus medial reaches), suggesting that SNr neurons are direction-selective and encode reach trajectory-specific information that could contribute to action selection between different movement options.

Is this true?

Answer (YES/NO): NO